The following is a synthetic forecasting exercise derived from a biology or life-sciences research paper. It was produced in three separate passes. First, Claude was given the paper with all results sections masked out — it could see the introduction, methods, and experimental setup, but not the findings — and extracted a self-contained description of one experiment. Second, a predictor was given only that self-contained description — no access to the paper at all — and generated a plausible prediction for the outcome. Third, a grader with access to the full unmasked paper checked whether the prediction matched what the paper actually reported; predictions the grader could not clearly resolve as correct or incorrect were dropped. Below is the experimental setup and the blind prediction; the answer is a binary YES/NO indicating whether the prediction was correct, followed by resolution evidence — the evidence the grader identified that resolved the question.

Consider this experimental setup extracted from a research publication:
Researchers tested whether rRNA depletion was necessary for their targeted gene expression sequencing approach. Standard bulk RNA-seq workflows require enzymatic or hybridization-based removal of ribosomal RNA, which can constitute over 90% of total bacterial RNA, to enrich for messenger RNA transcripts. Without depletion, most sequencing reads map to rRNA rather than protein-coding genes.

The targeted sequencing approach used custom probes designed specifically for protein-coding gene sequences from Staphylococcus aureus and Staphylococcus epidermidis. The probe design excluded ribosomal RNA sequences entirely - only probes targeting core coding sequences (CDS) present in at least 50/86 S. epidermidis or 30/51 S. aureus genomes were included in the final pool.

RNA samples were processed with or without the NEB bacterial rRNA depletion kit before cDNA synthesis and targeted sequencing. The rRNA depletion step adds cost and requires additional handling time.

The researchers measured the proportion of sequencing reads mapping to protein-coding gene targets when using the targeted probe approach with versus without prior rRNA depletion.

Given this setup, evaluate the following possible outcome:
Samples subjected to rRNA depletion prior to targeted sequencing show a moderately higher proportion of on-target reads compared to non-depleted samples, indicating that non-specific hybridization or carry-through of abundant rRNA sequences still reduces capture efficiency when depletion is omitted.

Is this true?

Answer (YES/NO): NO